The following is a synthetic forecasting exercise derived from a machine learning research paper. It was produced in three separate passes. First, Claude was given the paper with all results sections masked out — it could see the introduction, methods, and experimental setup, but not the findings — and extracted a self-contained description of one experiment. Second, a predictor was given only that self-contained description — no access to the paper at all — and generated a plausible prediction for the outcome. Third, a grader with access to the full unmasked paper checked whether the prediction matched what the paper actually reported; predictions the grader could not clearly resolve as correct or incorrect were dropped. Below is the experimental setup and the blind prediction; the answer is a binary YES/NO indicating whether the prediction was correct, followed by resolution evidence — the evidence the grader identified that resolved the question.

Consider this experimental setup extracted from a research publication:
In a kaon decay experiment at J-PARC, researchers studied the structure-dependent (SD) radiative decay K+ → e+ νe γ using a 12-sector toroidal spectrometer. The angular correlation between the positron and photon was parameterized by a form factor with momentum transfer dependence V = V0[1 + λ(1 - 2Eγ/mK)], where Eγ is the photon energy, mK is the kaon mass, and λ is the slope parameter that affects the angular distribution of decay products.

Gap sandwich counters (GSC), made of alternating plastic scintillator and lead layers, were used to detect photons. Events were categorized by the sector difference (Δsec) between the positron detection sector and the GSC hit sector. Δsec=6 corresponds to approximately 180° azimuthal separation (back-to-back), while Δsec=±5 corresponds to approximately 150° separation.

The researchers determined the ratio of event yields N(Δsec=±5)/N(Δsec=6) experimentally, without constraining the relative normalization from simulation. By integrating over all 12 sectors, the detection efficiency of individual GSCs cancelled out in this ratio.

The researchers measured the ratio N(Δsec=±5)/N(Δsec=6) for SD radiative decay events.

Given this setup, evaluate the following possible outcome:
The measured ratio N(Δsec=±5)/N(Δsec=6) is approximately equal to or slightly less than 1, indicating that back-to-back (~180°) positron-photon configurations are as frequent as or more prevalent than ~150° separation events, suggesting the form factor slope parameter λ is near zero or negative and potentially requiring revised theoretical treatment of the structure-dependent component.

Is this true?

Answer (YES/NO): NO